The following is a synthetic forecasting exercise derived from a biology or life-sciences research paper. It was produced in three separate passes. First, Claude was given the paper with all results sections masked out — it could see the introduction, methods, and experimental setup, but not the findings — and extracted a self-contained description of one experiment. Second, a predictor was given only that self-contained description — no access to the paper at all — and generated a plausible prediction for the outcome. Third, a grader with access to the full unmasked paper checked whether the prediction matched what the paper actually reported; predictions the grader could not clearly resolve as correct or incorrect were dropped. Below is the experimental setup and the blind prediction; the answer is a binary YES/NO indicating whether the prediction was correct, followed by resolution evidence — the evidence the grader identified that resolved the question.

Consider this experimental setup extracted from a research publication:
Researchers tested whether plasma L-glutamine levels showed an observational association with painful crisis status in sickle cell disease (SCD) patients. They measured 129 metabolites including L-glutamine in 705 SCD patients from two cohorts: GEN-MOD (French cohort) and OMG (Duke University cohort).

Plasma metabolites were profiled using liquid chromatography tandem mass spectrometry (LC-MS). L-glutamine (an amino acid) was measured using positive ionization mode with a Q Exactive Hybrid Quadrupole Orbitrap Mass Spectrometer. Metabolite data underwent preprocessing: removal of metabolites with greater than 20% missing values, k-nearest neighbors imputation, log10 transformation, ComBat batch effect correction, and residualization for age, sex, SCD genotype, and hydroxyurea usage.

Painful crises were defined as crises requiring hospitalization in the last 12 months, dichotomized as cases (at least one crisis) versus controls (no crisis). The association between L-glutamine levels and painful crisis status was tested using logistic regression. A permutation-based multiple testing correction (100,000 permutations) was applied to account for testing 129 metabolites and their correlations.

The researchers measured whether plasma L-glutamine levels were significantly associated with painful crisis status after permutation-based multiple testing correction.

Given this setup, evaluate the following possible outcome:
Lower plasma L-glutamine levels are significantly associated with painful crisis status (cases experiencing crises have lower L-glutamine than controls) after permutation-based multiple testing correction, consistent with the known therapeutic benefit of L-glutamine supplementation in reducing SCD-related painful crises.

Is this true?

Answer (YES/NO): NO